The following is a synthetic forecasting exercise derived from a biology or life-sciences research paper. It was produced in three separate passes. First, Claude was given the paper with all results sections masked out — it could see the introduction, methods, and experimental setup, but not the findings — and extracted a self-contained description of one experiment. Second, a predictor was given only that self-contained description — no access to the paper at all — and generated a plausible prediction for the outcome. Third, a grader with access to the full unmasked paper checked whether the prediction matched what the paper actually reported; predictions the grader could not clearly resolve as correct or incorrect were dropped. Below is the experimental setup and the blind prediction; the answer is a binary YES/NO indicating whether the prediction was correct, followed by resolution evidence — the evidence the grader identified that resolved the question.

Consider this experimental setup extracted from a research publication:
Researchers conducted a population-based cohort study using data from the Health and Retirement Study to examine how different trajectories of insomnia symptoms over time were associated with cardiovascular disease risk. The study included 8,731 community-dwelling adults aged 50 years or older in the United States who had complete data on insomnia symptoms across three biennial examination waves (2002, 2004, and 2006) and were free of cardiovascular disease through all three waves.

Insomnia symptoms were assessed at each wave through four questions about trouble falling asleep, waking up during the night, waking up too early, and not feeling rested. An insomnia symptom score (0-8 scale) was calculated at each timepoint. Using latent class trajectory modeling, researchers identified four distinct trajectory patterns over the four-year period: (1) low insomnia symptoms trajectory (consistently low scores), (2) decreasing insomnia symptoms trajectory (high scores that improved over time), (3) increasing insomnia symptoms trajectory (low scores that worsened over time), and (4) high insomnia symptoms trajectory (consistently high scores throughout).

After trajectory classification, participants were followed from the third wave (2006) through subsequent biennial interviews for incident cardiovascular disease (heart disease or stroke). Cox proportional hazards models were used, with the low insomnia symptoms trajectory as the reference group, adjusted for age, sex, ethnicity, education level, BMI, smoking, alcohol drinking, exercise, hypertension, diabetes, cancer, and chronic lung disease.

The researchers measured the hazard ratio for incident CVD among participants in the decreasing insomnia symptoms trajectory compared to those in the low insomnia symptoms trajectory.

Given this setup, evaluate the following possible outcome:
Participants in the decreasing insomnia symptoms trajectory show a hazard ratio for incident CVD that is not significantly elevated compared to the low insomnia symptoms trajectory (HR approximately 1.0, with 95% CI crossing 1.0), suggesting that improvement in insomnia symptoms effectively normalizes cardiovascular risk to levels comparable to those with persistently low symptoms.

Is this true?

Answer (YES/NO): YES